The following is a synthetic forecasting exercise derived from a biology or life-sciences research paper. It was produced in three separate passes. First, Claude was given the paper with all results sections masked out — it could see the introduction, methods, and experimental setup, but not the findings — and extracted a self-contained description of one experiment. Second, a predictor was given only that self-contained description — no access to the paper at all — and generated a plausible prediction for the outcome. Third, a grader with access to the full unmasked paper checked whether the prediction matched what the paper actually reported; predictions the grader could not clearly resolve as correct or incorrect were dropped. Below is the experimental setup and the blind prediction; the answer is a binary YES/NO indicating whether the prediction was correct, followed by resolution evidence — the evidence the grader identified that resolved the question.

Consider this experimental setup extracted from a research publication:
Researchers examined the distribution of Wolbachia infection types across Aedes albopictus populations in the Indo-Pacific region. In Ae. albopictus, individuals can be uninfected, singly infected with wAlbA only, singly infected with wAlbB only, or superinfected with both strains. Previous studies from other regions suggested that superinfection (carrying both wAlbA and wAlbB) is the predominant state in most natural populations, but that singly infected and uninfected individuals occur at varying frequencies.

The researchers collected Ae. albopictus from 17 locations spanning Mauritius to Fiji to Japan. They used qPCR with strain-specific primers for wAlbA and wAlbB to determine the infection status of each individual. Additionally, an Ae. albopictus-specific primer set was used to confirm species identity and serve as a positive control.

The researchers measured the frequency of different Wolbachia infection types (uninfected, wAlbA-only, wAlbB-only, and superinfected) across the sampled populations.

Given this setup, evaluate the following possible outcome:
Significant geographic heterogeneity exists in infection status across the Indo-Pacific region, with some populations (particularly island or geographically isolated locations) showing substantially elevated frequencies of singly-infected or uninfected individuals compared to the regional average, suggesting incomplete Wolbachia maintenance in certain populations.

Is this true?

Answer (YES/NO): NO